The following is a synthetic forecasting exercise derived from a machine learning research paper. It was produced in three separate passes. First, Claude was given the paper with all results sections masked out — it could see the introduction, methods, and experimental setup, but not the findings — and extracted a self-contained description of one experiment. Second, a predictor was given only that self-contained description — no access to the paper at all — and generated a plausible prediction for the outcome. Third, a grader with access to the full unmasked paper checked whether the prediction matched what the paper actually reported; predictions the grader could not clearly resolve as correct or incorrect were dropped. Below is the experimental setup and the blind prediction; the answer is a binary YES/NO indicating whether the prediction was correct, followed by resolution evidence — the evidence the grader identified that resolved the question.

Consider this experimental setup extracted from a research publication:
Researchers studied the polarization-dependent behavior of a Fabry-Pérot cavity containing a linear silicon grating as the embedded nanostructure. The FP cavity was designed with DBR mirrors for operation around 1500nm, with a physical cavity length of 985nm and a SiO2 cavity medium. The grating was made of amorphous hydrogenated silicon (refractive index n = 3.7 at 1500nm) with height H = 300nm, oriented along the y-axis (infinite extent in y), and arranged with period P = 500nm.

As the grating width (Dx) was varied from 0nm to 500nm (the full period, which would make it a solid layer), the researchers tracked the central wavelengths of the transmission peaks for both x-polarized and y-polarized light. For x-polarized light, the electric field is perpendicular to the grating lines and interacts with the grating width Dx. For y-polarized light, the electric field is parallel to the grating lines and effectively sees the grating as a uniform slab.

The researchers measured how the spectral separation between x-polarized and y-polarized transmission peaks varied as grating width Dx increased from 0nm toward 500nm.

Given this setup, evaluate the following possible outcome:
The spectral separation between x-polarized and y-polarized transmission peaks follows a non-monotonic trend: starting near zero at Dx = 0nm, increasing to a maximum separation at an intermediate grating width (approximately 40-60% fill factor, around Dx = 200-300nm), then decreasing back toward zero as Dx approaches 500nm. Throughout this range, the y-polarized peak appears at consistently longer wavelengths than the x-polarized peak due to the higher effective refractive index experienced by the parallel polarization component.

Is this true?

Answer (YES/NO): NO